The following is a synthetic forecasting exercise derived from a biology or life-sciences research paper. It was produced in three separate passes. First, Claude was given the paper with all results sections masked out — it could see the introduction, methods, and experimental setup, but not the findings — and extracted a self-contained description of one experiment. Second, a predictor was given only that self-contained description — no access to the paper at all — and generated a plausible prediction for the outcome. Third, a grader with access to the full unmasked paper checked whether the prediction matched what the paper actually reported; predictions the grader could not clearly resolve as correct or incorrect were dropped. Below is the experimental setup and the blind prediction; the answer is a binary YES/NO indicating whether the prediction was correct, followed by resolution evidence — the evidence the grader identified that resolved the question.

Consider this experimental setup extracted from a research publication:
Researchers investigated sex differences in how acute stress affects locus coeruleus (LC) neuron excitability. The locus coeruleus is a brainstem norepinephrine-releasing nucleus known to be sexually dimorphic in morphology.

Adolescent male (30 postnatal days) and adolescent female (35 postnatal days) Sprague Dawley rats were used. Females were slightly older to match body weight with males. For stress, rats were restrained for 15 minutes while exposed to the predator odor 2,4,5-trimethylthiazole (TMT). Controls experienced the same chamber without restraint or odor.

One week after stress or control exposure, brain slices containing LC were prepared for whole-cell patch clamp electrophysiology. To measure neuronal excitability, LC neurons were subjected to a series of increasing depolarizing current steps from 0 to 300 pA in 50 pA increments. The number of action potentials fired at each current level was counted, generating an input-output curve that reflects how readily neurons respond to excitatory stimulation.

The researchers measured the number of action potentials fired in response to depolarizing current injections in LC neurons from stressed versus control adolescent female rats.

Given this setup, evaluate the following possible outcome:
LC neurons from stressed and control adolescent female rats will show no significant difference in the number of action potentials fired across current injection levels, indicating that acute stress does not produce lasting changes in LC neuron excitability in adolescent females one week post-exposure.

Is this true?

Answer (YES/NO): NO